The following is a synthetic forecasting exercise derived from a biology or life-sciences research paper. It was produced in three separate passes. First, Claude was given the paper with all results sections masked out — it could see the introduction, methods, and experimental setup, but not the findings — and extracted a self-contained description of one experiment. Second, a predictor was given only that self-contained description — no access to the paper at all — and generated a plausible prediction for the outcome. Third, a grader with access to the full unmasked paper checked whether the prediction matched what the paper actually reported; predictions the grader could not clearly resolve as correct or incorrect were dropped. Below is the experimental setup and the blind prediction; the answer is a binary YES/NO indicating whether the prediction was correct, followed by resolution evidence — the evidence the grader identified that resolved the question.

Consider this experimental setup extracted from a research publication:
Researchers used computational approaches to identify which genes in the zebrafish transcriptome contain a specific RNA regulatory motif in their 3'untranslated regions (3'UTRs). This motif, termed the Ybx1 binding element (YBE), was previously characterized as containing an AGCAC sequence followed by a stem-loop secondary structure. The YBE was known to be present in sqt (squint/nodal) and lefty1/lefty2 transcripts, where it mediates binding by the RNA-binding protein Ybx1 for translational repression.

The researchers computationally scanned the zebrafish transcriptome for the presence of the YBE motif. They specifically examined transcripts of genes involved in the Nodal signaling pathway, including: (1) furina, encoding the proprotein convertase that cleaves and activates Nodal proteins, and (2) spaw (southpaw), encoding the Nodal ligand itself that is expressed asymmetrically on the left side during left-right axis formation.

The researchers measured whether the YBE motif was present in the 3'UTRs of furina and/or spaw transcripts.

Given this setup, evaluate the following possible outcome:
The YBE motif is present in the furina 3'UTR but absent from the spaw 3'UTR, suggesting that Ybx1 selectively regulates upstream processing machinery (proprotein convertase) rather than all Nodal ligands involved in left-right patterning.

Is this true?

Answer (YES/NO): YES